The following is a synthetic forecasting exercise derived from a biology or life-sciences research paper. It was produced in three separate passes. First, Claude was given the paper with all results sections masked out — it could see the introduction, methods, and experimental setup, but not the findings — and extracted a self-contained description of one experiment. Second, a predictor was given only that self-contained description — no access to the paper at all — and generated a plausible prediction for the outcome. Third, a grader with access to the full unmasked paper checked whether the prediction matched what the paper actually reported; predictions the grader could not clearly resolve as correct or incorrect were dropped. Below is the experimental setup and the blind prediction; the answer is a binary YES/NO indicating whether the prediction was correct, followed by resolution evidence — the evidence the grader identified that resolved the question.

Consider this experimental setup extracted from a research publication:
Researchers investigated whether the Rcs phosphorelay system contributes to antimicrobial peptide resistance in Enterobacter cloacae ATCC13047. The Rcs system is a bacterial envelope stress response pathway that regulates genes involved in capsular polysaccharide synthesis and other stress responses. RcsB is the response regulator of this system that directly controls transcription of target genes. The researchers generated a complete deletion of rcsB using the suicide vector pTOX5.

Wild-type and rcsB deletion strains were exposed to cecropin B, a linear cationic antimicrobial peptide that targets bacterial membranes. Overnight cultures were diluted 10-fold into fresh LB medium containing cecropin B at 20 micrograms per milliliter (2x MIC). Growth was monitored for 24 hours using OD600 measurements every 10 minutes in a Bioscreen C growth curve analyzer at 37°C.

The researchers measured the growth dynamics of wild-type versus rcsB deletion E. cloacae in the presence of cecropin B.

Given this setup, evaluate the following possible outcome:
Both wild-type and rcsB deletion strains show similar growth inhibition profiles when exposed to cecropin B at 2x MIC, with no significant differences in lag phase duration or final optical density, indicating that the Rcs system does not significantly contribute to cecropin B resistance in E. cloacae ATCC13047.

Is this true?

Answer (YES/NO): NO